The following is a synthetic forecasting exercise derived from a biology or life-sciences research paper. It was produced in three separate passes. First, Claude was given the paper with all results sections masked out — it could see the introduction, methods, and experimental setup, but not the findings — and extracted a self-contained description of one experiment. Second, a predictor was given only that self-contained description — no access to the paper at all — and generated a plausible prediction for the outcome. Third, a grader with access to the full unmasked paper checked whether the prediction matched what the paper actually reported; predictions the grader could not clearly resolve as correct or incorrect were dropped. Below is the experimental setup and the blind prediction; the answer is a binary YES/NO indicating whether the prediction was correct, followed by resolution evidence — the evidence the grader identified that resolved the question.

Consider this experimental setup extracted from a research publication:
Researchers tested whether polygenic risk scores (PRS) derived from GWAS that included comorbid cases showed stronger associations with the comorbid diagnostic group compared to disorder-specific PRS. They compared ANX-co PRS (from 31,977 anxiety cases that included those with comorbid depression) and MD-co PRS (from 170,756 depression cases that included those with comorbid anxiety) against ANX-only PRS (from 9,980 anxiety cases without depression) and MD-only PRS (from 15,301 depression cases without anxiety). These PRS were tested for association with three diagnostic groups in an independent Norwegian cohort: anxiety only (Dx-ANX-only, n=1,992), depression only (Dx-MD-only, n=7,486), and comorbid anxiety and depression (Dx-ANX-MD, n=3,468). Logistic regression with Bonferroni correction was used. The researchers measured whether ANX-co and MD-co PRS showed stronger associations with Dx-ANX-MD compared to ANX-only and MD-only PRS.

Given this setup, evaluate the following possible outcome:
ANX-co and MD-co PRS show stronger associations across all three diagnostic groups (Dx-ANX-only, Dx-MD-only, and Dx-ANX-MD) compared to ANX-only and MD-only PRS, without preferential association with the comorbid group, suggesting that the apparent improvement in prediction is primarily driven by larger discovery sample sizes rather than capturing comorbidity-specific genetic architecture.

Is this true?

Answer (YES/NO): NO